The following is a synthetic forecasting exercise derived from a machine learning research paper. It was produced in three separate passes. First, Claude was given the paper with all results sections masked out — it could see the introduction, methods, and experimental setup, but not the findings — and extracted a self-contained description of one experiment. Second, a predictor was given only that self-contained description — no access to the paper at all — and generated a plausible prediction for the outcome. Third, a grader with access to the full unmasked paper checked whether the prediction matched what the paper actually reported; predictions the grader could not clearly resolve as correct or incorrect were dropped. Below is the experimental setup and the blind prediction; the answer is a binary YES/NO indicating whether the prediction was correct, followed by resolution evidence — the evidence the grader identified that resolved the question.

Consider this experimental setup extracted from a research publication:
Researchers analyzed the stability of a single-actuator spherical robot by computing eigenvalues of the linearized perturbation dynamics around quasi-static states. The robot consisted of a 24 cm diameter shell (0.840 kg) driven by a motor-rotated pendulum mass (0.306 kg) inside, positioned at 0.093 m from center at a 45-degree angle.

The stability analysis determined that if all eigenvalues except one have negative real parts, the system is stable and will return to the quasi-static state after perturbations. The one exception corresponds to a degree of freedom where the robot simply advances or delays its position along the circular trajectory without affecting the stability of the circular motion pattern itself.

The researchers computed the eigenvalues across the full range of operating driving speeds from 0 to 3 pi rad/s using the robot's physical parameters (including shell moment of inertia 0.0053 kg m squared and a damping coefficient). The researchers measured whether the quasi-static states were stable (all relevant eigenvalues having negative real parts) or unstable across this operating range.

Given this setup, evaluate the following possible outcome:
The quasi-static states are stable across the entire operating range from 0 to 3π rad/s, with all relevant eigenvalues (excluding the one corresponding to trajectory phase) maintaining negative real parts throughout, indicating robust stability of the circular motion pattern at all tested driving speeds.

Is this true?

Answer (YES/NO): YES